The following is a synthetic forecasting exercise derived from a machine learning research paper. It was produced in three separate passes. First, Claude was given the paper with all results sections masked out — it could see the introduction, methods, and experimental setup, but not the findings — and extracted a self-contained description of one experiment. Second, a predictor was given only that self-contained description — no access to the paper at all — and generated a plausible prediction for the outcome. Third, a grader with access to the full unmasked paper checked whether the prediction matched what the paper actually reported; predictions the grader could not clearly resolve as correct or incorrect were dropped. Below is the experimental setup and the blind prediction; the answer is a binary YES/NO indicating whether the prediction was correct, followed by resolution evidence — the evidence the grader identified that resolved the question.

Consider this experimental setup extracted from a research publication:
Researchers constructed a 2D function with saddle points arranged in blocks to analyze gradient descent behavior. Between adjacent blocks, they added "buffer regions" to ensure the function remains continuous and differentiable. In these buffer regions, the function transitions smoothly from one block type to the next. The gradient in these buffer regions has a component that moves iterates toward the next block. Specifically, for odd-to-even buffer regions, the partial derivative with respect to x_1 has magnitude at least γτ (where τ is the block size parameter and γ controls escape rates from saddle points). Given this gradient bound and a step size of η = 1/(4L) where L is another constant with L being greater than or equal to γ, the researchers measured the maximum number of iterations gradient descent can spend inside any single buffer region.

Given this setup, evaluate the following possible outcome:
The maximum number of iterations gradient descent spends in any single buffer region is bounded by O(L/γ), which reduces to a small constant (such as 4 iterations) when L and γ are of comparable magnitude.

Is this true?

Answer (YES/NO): YES